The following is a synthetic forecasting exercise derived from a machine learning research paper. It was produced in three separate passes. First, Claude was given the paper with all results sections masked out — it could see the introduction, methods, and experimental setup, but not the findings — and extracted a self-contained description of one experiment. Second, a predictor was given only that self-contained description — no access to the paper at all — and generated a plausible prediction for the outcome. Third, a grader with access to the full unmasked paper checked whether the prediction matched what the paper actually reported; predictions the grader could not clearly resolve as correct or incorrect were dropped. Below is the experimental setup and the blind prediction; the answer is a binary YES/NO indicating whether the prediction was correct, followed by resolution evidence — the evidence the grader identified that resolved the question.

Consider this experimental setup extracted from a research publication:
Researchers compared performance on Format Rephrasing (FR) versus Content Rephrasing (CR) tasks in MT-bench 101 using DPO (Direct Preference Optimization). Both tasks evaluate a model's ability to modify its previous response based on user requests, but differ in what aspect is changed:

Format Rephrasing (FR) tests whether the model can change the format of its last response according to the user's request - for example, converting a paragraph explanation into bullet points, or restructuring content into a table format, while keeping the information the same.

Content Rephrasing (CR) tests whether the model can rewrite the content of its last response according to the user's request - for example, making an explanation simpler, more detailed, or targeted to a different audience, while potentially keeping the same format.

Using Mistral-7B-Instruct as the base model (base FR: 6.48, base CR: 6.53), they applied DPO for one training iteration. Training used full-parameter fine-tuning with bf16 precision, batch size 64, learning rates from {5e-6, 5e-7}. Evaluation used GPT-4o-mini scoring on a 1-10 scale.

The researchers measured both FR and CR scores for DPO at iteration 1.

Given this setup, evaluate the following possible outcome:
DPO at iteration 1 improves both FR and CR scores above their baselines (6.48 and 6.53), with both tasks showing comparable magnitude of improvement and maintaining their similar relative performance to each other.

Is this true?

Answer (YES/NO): NO